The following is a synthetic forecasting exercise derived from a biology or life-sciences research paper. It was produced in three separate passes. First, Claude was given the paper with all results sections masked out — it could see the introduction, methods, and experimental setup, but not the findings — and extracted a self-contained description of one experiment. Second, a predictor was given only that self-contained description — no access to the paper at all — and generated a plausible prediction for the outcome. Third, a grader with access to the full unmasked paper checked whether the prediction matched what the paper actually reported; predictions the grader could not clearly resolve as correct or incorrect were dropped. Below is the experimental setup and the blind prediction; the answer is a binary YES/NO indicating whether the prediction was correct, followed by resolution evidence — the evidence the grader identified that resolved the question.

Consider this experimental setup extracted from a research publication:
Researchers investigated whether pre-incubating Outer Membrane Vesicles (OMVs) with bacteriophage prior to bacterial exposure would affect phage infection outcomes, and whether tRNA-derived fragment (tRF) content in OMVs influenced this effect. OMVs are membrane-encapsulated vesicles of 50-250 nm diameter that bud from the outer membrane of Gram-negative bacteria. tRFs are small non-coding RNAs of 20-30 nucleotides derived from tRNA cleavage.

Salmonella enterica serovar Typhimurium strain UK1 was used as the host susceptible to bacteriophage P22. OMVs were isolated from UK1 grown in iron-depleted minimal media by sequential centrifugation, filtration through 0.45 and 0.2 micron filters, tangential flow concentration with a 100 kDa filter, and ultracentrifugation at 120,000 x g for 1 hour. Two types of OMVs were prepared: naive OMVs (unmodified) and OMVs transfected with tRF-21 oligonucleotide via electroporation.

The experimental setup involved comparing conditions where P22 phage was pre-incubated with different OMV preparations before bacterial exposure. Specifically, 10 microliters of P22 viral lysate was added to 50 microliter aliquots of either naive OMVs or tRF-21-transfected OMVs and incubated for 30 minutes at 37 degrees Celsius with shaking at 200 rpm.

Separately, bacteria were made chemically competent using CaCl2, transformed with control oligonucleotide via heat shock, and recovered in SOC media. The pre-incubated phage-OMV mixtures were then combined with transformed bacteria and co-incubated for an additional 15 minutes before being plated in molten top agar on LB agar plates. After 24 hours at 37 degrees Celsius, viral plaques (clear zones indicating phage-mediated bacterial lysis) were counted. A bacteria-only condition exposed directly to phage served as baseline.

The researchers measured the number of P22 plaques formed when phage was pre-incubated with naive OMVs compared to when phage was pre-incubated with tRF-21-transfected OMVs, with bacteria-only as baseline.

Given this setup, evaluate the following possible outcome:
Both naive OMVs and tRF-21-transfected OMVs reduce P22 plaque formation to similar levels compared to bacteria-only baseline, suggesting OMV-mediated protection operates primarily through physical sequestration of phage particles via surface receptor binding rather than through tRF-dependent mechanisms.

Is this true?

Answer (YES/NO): NO